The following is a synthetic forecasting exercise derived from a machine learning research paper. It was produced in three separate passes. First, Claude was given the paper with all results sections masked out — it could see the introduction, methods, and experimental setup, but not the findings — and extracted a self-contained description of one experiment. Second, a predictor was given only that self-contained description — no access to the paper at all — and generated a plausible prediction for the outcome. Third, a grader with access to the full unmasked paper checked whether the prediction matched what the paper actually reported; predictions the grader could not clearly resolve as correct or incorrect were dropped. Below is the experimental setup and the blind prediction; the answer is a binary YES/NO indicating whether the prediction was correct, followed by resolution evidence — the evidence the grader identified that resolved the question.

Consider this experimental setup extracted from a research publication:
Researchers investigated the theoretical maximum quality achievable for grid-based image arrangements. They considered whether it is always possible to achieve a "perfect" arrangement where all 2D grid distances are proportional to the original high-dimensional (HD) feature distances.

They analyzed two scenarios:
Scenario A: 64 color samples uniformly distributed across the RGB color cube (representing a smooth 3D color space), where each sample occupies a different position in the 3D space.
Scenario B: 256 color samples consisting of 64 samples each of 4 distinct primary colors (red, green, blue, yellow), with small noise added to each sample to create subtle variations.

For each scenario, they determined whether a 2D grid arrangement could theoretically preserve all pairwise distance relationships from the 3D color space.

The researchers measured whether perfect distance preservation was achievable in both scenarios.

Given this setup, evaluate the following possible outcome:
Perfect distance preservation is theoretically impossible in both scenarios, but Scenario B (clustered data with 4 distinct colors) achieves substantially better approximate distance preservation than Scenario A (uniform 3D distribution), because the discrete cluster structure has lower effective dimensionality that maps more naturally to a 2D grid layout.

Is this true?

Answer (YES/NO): NO